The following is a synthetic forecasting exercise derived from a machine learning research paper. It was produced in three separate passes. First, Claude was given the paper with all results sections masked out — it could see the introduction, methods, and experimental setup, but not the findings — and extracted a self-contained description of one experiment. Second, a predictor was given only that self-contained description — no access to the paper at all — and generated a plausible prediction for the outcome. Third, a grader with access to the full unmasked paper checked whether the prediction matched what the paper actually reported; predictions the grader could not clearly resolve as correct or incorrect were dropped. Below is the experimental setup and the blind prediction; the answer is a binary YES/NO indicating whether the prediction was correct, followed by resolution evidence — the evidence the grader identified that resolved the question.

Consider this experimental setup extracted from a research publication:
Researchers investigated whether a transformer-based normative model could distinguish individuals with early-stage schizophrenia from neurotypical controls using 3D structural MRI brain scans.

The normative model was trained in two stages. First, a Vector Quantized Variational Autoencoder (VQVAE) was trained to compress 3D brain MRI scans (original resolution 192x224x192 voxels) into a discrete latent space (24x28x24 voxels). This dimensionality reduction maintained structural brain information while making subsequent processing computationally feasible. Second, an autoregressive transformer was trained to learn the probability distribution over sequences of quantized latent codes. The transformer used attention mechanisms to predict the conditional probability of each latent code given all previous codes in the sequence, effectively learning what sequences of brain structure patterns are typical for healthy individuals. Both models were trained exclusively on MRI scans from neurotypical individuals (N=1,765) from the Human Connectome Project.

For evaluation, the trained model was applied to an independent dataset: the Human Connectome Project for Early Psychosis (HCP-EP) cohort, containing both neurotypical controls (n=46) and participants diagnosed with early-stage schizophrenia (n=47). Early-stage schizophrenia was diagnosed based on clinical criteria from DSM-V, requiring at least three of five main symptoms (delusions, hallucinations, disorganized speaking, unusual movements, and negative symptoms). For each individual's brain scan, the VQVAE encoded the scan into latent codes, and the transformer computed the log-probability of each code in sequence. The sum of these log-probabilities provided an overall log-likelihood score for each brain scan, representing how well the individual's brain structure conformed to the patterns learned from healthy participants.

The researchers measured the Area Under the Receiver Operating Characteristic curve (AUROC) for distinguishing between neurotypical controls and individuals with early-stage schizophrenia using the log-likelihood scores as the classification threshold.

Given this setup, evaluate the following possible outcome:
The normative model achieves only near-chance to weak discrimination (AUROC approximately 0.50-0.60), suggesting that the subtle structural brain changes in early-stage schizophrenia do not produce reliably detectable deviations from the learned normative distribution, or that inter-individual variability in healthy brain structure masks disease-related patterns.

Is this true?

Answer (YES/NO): NO